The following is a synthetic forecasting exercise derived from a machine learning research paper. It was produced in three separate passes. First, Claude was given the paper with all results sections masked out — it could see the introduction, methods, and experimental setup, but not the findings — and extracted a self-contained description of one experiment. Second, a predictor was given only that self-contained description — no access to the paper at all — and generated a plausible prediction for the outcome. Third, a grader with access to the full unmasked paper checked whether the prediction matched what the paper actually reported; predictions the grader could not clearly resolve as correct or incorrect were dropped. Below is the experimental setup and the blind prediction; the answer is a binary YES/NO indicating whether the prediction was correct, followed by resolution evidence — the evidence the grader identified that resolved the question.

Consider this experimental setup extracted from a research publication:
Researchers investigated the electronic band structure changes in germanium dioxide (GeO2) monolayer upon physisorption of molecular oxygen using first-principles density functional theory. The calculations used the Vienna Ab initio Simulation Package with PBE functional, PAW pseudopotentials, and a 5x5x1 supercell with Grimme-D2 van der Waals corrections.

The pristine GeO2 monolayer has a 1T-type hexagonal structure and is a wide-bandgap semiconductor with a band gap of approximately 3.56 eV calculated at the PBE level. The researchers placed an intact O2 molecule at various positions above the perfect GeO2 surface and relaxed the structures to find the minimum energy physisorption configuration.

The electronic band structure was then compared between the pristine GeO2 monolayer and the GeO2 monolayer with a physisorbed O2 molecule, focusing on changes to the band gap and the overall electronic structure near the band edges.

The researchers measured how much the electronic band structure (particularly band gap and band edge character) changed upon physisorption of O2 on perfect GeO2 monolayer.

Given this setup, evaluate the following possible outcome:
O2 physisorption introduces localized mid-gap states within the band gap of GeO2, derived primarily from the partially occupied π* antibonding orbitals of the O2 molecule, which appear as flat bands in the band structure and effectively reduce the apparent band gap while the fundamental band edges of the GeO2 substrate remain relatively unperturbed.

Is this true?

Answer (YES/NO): NO